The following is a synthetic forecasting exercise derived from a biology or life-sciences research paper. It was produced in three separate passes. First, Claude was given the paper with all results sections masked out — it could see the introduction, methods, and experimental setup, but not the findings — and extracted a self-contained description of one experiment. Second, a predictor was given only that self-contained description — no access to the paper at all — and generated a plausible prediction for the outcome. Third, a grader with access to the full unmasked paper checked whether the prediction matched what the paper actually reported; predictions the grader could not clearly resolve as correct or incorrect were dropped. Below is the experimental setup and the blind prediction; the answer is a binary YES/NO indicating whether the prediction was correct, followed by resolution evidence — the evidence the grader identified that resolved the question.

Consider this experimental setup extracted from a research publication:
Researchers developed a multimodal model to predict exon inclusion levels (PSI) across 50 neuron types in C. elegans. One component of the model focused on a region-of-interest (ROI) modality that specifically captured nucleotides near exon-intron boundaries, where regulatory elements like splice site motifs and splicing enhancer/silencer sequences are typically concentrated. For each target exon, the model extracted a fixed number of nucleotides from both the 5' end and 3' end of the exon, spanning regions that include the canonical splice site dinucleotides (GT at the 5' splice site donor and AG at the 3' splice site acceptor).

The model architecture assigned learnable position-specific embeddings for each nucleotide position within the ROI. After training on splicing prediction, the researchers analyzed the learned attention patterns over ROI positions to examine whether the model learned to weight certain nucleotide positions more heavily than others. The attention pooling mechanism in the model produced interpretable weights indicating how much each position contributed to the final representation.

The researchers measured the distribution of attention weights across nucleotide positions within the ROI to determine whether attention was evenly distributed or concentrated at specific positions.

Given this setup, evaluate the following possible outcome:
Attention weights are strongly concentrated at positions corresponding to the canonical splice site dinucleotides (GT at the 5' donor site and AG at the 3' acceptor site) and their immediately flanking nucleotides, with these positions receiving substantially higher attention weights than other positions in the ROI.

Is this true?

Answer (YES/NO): NO